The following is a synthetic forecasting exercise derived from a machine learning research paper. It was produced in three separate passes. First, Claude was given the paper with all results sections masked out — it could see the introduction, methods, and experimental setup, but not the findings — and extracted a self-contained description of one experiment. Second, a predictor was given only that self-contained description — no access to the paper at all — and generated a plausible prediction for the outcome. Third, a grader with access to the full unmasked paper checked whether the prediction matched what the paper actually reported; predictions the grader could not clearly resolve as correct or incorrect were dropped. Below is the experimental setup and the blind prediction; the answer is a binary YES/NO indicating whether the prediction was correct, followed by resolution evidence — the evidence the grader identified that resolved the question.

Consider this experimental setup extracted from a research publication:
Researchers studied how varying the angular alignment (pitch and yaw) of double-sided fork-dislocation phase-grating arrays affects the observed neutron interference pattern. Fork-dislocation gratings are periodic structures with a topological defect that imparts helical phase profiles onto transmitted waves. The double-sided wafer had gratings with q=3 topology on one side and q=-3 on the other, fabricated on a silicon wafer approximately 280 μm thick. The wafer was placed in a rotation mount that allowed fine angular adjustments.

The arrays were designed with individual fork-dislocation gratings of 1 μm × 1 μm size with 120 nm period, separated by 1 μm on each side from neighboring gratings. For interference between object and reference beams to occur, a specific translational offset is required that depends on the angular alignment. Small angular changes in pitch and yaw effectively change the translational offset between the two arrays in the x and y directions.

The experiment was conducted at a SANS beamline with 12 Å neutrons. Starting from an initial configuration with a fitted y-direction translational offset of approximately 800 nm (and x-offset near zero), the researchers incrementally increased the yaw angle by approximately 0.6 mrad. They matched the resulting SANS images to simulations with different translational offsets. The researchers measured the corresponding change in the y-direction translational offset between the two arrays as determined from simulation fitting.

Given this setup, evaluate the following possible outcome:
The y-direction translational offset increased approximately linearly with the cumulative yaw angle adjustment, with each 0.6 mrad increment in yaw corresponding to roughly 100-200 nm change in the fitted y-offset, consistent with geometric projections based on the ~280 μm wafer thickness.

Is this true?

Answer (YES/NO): YES